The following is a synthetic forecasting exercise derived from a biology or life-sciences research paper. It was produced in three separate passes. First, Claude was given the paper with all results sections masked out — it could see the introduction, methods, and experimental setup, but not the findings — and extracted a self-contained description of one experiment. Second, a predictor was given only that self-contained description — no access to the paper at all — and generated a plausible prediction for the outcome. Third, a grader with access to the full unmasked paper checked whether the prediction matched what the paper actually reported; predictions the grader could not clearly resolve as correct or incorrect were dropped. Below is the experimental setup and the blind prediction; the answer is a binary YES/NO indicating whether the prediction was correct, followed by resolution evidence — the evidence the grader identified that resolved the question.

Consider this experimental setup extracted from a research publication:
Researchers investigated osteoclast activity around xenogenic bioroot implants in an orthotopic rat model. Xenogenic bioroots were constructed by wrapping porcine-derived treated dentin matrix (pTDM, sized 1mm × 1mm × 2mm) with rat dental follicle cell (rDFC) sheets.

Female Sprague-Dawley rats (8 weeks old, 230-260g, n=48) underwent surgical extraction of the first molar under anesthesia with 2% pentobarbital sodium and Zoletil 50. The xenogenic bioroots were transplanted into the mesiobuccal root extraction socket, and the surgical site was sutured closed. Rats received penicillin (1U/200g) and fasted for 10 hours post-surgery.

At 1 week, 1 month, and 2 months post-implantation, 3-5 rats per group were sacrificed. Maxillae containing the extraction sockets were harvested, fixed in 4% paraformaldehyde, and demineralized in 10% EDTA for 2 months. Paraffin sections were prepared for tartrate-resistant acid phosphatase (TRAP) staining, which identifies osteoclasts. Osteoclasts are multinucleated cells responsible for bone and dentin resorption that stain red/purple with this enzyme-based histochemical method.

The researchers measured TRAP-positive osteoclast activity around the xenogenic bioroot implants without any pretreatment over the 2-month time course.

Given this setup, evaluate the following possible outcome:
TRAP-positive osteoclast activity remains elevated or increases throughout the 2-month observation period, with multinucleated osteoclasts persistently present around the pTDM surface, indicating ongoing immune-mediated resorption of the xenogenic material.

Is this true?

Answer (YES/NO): YES